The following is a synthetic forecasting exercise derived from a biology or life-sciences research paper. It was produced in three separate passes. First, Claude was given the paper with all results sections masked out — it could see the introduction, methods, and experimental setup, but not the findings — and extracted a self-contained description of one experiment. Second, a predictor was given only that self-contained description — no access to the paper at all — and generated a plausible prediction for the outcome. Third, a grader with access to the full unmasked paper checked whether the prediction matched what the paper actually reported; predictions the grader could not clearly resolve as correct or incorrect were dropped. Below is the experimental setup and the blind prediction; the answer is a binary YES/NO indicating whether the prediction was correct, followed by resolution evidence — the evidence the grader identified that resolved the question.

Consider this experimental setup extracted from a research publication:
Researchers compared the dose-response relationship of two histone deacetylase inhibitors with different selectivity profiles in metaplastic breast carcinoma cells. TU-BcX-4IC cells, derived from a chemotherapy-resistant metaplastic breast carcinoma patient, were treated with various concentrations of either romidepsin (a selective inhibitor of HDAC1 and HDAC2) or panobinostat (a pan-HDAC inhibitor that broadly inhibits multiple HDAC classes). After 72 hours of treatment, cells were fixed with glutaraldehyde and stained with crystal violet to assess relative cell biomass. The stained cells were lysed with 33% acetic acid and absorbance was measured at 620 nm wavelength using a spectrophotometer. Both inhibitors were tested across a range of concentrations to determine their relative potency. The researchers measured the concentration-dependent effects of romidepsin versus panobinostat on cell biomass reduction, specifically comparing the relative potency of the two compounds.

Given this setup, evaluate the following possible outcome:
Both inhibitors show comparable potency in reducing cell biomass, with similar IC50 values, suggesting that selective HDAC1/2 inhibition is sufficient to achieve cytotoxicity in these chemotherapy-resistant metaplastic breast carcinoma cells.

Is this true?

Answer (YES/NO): NO